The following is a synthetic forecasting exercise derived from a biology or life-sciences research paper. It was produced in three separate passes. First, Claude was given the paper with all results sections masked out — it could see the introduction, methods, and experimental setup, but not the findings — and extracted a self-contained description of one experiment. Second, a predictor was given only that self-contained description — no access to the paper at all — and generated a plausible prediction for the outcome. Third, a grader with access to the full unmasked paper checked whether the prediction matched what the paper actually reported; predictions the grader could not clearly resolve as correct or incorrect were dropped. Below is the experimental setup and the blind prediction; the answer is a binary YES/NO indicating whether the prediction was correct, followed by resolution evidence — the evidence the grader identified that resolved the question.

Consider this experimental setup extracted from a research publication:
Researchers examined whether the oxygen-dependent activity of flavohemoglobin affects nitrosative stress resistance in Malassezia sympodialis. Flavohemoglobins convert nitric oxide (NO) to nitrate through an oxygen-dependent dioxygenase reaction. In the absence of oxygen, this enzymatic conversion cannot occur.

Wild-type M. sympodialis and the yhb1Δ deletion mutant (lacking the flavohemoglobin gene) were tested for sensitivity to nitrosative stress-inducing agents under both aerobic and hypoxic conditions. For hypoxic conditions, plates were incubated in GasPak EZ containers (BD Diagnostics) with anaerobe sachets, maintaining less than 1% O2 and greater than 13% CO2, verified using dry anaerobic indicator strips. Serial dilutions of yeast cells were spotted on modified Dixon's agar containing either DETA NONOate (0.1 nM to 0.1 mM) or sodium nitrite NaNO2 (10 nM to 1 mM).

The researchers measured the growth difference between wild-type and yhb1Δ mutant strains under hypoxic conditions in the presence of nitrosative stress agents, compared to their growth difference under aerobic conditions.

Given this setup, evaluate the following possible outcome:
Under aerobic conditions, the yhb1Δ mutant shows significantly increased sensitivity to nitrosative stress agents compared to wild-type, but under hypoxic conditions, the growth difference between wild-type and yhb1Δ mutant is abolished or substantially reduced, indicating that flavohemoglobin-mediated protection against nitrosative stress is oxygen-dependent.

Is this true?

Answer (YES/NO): YES